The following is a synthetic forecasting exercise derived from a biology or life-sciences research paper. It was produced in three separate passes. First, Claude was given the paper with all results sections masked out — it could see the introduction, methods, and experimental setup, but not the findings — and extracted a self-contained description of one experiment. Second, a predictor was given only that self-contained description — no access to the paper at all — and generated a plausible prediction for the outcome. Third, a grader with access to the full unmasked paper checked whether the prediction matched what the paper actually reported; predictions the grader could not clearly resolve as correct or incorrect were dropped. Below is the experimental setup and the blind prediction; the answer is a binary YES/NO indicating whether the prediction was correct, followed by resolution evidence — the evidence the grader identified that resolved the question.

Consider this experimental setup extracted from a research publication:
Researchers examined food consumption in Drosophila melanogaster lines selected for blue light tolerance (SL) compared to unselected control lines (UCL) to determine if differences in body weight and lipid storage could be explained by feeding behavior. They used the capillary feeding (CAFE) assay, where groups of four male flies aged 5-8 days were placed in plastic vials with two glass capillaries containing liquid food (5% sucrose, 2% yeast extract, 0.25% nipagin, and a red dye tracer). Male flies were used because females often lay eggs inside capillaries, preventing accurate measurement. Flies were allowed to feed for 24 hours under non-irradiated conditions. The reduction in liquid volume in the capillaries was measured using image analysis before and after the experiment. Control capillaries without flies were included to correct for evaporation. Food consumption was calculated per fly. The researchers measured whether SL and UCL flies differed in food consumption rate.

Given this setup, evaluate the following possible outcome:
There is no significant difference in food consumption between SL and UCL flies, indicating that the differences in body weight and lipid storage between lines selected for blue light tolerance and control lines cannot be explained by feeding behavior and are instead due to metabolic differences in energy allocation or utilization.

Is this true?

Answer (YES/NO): YES